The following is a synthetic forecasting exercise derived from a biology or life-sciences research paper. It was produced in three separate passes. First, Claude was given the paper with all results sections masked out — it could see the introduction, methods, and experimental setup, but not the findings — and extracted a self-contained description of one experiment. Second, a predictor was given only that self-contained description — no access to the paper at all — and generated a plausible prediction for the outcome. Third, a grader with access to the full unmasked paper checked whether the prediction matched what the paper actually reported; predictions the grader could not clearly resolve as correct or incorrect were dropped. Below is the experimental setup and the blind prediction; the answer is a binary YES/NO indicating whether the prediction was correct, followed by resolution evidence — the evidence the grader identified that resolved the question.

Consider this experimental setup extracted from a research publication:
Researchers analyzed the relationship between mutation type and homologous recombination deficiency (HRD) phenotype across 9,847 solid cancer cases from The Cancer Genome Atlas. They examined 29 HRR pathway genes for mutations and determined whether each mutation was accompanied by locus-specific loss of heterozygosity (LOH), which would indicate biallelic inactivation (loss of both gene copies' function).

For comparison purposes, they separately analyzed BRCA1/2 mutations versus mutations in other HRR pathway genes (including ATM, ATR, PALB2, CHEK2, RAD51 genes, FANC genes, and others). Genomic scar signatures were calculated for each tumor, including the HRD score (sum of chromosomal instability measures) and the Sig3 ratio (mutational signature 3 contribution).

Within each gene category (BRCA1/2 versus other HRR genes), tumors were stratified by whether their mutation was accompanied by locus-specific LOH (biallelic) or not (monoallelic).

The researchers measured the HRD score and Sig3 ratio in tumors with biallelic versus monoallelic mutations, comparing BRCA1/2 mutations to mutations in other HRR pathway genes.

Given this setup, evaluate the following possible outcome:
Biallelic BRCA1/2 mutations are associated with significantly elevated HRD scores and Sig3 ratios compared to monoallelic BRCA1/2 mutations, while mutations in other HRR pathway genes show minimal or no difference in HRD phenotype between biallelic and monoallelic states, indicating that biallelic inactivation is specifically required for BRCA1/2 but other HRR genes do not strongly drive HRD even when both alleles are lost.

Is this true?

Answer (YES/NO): NO